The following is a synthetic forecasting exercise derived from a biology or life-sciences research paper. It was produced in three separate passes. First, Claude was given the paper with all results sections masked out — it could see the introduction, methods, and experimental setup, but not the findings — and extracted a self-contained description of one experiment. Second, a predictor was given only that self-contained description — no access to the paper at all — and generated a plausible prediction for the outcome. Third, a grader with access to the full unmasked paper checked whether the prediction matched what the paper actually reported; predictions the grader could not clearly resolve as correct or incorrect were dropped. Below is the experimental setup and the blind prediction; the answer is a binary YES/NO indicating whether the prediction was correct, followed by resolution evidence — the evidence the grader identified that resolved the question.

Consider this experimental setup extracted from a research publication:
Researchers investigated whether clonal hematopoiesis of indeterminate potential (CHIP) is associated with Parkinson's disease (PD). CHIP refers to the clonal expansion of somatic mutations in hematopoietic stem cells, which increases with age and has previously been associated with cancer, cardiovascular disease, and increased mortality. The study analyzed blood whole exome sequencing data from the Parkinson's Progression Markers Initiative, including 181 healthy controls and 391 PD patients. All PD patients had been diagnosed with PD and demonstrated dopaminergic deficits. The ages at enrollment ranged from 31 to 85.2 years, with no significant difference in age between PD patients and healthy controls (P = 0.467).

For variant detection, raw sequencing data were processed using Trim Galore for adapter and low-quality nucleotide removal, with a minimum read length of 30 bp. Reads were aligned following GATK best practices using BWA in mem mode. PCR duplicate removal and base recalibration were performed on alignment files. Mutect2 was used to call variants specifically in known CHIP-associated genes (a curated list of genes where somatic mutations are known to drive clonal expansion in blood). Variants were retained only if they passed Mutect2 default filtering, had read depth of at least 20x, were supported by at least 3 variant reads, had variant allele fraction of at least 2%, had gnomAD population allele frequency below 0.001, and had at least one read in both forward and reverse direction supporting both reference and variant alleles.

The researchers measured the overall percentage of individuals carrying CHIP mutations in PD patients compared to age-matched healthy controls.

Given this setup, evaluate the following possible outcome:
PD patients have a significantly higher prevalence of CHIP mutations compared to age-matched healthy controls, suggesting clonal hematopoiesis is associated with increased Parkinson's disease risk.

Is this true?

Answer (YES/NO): NO